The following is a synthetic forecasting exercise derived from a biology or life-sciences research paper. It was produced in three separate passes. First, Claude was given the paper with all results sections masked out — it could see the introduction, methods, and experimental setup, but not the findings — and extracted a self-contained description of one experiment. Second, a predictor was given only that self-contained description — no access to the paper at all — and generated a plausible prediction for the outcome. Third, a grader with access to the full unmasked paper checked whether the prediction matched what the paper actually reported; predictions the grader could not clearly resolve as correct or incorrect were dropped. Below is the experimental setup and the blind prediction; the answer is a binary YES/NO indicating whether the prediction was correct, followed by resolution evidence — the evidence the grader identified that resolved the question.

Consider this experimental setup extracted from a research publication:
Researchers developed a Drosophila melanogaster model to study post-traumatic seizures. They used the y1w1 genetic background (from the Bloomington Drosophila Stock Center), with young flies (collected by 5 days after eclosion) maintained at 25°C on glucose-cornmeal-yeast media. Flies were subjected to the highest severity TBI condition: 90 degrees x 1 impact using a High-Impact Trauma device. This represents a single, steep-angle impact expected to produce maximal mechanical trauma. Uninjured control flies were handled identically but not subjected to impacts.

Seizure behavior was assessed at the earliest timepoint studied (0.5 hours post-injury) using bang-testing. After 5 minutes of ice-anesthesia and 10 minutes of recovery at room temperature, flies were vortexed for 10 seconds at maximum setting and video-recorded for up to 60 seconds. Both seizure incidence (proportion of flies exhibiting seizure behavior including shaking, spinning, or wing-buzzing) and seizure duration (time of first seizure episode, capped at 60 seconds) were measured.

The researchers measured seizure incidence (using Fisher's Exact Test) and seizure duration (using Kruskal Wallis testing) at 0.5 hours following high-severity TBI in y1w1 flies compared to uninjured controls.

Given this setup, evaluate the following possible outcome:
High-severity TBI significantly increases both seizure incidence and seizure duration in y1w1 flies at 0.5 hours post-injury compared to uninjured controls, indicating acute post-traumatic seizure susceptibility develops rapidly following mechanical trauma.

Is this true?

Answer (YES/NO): YES